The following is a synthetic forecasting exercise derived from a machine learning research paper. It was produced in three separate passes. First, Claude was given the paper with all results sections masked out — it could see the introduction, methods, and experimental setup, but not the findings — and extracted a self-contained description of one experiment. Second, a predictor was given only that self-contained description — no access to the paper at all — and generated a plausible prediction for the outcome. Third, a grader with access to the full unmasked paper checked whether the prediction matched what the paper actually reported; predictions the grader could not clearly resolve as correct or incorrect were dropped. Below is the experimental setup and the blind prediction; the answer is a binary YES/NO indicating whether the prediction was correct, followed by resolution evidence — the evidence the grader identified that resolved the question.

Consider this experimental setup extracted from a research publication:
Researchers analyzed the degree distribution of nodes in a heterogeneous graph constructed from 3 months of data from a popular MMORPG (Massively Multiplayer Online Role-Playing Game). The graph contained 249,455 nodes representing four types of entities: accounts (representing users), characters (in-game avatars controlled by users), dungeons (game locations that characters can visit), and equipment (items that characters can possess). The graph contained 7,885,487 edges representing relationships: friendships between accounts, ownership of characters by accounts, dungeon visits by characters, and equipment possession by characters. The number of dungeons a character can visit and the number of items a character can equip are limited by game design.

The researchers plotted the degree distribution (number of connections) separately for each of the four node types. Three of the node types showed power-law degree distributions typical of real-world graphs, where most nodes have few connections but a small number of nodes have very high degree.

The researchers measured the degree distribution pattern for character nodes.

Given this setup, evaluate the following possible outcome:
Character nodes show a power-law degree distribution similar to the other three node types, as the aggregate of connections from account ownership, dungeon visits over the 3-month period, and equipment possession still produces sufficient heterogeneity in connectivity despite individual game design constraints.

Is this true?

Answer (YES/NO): NO